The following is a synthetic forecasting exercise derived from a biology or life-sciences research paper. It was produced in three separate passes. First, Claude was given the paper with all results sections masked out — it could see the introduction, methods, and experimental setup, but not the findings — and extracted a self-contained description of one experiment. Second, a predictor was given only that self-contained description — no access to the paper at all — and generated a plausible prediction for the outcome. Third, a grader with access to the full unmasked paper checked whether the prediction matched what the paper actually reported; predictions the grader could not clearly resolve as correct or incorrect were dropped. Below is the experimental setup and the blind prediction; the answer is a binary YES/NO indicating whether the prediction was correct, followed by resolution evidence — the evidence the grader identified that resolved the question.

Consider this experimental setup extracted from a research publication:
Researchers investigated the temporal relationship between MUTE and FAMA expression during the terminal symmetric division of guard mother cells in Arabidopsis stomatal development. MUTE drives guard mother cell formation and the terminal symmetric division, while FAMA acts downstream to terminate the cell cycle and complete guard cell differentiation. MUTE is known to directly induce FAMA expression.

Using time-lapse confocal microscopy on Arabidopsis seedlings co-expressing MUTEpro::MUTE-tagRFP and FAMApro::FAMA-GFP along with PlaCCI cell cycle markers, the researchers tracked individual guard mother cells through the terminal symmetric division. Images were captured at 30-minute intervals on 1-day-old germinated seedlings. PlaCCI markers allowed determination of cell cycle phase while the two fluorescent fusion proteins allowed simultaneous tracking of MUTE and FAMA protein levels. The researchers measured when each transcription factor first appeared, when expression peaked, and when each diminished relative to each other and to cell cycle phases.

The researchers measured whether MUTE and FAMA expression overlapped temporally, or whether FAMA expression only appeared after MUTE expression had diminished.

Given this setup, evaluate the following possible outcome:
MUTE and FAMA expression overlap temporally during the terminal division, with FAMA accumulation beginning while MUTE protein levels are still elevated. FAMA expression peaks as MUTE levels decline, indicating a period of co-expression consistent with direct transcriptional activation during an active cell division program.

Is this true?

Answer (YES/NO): NO